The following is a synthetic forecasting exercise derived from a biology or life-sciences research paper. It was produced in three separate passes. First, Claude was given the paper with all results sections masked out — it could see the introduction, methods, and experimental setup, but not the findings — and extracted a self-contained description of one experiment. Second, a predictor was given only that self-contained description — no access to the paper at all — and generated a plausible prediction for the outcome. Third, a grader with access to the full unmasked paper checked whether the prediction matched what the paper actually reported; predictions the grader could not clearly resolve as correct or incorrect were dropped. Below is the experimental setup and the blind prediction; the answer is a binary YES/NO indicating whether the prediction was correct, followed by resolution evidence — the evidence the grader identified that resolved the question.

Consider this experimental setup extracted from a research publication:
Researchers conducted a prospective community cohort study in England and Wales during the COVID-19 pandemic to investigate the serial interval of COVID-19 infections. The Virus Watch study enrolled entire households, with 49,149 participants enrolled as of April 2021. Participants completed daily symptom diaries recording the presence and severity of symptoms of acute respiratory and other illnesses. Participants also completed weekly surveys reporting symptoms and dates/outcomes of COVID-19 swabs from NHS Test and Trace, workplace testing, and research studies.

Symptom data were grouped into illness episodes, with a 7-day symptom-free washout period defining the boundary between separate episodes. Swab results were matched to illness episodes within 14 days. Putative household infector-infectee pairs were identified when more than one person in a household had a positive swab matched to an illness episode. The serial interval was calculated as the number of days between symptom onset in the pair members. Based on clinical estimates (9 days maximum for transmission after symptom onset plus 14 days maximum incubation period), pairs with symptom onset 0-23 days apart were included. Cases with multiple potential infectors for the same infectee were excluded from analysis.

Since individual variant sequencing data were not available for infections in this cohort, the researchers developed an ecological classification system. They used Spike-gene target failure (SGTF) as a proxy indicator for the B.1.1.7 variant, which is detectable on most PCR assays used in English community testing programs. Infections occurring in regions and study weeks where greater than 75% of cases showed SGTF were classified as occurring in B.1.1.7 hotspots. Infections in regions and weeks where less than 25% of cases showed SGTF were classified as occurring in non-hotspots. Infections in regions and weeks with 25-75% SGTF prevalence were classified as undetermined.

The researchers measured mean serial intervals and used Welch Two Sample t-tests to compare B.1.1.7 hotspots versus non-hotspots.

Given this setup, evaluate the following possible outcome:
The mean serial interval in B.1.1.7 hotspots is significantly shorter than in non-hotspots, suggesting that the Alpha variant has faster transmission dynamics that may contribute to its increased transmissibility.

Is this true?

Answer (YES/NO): NO